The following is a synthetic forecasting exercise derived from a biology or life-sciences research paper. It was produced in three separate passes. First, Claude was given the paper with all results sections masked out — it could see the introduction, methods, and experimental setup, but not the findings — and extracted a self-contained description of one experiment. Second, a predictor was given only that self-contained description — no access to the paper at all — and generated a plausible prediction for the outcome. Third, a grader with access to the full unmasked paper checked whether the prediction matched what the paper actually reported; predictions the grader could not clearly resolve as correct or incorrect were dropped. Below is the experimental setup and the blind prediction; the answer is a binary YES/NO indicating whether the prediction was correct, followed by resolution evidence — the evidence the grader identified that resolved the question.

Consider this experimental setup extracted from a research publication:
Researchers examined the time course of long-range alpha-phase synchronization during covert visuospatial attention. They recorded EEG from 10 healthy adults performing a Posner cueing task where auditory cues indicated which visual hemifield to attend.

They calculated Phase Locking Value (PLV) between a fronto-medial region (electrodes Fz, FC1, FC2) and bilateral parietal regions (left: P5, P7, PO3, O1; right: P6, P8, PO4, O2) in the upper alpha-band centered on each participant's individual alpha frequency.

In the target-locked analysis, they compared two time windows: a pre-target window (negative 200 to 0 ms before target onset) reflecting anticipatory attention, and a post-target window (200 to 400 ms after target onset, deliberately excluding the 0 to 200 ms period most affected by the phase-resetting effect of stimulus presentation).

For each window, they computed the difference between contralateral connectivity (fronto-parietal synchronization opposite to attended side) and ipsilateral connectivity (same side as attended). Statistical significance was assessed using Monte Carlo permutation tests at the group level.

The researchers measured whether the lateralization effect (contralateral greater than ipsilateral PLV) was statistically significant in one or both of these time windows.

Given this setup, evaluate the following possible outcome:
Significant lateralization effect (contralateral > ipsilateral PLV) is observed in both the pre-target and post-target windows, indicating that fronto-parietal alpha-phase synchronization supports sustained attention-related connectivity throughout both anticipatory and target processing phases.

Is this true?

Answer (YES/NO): NO